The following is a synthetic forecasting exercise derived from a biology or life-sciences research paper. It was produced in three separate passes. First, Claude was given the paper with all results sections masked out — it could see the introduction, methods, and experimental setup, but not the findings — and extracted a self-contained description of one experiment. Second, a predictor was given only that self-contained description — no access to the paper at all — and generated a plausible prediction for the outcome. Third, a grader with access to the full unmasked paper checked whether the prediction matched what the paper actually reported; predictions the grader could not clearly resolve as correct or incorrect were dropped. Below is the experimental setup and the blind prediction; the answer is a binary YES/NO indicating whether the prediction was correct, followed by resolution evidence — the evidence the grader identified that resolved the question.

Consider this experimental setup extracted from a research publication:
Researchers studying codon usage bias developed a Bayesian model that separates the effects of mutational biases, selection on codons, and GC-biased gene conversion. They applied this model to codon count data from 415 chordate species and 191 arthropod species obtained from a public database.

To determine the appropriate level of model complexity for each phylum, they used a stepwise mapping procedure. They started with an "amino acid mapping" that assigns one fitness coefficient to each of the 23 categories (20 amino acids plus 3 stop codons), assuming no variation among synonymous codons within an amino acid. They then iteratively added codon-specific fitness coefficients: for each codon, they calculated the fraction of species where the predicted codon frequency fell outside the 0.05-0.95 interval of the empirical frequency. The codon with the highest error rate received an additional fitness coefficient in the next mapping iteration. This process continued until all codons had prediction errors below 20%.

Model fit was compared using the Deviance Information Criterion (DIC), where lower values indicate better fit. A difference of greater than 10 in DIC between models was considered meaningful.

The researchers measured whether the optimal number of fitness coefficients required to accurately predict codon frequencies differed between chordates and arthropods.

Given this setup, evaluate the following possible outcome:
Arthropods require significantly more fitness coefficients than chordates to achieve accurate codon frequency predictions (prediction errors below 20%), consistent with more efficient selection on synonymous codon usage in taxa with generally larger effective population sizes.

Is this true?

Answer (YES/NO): NO